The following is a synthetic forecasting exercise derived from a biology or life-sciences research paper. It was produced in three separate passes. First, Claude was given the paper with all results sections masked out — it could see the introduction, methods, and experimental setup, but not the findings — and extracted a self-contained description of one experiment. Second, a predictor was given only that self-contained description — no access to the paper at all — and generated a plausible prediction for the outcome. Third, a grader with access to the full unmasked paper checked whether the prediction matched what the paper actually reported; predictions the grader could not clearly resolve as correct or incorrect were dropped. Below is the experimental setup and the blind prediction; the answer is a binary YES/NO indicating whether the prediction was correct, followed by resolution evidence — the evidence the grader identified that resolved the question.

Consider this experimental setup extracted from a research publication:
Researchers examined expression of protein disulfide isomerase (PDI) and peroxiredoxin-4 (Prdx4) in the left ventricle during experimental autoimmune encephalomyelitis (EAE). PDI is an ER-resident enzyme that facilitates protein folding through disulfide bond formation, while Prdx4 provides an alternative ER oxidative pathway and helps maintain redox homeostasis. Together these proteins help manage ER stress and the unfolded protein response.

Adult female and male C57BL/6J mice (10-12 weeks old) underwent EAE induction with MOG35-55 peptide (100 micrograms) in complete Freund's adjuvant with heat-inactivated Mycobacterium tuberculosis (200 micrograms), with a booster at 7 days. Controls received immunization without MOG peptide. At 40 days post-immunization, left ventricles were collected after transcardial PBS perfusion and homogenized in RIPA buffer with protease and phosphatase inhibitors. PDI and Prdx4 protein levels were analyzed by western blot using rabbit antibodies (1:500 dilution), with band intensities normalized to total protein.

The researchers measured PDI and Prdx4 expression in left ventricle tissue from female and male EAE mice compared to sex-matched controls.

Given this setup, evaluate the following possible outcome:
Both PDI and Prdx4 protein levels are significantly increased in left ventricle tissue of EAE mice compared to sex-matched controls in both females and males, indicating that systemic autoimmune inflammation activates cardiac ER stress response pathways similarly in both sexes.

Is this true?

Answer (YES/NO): NO